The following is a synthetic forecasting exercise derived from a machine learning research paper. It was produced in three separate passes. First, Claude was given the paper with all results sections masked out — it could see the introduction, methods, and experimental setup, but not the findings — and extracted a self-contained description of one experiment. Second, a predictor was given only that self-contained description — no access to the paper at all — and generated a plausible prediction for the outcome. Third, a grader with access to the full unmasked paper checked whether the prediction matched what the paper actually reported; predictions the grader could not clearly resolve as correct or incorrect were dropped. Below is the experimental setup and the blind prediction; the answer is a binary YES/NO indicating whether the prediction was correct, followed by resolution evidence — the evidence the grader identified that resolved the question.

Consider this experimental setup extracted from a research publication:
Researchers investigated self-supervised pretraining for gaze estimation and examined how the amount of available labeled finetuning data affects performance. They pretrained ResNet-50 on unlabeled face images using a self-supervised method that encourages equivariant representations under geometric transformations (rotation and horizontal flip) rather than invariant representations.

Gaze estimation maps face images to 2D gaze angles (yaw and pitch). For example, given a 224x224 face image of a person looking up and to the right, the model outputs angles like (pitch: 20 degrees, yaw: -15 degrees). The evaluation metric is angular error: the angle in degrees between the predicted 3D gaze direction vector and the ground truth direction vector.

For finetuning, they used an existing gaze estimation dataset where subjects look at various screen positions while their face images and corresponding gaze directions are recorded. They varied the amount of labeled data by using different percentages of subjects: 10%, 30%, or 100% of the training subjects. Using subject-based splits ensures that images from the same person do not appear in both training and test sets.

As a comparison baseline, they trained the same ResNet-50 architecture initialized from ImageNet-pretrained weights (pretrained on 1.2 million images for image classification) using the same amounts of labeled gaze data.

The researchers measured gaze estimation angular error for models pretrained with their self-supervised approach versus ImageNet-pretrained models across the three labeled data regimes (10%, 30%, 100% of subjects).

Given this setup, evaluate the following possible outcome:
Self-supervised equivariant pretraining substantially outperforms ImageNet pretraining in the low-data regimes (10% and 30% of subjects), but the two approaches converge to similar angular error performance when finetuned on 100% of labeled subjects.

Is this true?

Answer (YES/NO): NO